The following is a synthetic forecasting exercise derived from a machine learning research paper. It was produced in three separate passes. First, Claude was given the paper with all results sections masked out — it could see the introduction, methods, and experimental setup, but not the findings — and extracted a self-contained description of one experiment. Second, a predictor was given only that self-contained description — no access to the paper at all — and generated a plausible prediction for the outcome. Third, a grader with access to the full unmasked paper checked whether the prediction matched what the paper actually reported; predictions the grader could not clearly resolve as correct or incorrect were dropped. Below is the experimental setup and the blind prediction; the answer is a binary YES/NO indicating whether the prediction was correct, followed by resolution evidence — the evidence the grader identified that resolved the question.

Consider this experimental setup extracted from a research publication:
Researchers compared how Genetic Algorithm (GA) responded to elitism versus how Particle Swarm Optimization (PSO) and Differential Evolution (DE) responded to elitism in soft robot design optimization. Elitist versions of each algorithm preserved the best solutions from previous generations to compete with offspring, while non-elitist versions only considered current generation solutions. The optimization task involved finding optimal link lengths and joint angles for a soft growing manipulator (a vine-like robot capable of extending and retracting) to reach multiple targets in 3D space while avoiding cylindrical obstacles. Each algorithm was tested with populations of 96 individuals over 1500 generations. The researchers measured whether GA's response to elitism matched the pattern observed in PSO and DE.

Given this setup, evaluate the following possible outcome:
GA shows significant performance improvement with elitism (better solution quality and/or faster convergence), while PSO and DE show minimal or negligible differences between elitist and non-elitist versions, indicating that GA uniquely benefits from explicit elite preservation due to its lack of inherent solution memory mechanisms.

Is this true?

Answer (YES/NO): NO